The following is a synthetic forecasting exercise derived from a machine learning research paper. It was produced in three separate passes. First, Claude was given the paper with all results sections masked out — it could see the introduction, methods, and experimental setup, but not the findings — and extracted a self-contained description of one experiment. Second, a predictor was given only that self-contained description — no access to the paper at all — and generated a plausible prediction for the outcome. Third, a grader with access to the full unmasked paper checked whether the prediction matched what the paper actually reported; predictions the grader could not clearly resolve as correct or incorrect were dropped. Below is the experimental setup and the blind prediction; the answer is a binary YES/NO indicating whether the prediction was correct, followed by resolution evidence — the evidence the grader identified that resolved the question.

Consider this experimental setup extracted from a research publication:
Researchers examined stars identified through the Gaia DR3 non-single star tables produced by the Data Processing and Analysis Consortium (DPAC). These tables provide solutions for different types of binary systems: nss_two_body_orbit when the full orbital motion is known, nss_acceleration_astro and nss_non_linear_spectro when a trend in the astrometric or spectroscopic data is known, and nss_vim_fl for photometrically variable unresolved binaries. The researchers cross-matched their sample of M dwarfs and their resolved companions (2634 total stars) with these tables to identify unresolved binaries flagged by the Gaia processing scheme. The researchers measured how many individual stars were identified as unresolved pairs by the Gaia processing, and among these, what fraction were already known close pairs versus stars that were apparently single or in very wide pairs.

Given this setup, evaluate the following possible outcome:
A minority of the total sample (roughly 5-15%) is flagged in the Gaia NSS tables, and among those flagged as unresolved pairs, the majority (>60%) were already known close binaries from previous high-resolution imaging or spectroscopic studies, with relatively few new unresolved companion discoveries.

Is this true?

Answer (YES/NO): NO